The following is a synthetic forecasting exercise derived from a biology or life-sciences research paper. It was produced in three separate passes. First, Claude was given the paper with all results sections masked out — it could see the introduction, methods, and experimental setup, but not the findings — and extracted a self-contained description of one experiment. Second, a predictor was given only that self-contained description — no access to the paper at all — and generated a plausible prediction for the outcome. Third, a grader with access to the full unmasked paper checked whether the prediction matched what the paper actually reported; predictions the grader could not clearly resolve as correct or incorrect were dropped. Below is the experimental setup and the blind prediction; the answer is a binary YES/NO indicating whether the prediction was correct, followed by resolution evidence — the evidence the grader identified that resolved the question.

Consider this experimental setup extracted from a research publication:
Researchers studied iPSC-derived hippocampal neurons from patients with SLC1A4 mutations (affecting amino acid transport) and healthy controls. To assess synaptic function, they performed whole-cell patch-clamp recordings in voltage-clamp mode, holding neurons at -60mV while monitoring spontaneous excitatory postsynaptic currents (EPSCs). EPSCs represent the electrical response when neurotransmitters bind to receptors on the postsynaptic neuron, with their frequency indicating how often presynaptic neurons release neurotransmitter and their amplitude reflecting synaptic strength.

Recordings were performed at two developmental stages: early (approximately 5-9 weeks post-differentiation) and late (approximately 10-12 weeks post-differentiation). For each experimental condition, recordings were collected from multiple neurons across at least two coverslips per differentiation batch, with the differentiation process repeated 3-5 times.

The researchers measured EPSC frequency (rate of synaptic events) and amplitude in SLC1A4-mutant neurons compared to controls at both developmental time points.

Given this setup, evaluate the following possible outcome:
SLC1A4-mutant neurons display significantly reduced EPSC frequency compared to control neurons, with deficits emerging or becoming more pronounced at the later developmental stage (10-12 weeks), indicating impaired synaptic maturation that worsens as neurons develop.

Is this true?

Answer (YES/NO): NO